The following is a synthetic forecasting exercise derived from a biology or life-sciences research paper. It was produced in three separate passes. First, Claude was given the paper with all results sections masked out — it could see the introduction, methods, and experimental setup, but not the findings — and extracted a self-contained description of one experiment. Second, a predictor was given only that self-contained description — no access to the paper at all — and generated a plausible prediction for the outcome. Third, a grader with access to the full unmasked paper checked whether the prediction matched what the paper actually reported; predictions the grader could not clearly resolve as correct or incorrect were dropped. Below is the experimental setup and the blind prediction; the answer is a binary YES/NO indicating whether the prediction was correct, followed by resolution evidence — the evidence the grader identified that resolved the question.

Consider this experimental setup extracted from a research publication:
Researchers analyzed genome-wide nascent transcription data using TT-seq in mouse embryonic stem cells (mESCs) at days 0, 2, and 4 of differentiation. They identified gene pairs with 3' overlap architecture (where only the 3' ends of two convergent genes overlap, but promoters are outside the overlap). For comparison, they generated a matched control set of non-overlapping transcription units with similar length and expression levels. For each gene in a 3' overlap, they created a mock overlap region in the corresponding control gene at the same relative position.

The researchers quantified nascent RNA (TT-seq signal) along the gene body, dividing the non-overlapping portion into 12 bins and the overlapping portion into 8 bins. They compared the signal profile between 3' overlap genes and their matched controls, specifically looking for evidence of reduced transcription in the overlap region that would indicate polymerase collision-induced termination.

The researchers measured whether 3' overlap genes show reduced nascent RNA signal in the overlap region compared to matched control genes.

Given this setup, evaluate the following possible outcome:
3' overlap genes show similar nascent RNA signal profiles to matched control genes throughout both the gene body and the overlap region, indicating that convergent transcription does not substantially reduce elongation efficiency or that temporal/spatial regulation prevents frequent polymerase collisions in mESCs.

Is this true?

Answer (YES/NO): YES